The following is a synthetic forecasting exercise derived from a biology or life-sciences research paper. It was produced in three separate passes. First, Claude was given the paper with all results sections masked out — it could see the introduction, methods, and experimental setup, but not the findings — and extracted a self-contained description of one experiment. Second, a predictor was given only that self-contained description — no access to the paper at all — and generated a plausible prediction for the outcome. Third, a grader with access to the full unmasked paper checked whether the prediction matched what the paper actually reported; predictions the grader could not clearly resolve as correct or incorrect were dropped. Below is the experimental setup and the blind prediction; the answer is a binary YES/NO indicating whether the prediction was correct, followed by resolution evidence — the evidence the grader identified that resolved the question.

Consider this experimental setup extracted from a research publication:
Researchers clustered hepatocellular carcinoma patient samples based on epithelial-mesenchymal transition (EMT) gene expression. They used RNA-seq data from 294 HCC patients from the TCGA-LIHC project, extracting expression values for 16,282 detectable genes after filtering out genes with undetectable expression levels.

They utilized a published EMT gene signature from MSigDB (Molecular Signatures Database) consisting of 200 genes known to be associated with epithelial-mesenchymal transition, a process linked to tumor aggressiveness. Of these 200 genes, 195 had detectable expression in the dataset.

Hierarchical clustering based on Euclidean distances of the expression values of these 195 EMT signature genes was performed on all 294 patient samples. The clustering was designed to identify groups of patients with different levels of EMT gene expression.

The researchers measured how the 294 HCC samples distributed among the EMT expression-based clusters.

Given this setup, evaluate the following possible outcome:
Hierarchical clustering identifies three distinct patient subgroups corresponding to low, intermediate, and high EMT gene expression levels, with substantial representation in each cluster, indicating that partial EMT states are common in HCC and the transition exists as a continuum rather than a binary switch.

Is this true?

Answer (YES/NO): YES